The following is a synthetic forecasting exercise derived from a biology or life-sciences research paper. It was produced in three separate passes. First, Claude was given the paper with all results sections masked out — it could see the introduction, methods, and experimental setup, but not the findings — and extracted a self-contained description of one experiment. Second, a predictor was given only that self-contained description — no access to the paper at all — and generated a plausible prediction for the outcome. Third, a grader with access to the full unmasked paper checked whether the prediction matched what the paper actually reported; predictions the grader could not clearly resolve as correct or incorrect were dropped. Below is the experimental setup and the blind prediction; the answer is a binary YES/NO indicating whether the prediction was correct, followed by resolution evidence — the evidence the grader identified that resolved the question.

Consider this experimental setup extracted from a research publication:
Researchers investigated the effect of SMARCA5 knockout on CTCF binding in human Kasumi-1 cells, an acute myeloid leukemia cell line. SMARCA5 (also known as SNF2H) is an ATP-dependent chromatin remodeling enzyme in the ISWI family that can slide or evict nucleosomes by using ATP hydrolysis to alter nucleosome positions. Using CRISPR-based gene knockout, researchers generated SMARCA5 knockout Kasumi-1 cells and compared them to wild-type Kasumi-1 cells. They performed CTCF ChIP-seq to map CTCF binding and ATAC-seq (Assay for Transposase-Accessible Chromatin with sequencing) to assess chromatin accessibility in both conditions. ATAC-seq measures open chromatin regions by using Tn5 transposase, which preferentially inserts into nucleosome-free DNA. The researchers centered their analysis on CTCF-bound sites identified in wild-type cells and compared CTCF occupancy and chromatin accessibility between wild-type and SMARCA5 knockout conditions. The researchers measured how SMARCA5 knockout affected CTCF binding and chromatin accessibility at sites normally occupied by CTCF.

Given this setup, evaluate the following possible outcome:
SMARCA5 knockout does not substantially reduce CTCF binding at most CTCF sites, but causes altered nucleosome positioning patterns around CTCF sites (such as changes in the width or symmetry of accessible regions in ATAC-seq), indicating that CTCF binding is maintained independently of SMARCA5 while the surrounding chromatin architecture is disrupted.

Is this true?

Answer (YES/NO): NO